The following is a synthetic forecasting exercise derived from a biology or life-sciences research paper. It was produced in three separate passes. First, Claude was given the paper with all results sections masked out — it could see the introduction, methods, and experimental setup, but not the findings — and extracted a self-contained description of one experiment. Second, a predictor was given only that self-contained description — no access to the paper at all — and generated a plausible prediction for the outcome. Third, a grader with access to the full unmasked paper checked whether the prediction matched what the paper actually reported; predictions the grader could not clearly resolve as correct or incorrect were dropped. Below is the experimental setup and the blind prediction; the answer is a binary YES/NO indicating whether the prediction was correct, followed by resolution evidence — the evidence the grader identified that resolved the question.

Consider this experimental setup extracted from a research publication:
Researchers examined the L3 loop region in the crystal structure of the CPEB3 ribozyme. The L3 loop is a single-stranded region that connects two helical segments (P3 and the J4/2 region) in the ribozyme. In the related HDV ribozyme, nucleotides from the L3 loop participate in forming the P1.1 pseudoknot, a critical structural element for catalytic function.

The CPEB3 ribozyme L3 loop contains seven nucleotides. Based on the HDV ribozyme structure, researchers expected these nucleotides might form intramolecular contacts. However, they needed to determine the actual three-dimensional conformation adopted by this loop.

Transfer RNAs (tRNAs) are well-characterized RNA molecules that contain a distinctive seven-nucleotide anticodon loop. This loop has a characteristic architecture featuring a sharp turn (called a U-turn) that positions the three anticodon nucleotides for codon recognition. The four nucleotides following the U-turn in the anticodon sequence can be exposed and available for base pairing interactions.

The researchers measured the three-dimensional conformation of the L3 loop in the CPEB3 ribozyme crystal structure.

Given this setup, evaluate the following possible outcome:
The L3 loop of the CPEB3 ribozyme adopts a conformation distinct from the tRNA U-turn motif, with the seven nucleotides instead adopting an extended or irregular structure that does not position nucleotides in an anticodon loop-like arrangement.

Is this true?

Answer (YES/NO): NO